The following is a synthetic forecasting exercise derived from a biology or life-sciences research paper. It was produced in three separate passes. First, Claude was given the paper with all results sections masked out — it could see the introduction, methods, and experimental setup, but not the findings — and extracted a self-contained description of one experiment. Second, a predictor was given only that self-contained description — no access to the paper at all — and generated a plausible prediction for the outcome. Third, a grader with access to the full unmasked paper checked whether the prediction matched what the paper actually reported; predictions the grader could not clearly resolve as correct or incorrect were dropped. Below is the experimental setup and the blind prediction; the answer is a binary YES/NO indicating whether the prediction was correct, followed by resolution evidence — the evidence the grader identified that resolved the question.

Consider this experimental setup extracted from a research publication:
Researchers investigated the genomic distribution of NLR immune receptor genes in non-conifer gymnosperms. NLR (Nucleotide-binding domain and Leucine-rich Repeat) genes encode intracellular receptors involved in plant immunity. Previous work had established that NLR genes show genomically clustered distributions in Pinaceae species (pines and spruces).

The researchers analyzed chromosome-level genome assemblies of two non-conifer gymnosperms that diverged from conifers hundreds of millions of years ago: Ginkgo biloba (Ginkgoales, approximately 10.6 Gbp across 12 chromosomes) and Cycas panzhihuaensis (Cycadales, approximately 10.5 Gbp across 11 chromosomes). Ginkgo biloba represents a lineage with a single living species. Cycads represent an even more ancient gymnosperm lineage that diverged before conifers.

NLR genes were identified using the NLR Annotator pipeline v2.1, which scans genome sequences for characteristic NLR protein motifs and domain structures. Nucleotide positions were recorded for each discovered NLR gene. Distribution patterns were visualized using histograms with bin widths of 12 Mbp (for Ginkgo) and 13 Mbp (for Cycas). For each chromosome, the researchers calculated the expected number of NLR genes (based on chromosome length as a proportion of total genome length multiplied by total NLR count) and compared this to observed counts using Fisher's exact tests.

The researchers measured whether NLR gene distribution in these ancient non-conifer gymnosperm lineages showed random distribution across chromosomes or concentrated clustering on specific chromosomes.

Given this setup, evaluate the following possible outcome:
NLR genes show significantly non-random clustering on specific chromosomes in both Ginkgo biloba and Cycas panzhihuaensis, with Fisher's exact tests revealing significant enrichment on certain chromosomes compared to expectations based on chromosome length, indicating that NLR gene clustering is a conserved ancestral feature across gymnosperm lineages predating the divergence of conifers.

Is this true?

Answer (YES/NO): NO